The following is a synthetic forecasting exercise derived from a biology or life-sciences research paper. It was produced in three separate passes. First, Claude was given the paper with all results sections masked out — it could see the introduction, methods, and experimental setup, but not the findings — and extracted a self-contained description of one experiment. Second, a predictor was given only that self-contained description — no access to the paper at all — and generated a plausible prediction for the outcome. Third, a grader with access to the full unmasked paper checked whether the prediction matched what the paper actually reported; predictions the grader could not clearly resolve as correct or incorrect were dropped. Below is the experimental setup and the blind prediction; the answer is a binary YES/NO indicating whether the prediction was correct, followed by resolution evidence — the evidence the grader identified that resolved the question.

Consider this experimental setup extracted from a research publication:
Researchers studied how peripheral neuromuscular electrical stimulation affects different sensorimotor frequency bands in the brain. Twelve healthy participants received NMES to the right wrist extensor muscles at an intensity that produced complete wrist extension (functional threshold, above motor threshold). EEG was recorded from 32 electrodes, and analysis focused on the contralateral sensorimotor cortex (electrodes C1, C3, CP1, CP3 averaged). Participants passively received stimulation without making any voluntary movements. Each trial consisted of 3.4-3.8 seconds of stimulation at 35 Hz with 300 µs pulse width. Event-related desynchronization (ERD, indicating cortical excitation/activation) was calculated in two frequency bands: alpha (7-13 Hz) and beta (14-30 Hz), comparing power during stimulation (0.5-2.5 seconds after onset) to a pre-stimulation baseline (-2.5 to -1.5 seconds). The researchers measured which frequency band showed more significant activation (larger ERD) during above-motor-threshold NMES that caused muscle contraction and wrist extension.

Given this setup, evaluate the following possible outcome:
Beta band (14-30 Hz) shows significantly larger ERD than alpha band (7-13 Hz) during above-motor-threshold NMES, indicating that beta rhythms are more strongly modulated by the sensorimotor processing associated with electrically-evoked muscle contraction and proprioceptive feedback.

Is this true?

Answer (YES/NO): YES